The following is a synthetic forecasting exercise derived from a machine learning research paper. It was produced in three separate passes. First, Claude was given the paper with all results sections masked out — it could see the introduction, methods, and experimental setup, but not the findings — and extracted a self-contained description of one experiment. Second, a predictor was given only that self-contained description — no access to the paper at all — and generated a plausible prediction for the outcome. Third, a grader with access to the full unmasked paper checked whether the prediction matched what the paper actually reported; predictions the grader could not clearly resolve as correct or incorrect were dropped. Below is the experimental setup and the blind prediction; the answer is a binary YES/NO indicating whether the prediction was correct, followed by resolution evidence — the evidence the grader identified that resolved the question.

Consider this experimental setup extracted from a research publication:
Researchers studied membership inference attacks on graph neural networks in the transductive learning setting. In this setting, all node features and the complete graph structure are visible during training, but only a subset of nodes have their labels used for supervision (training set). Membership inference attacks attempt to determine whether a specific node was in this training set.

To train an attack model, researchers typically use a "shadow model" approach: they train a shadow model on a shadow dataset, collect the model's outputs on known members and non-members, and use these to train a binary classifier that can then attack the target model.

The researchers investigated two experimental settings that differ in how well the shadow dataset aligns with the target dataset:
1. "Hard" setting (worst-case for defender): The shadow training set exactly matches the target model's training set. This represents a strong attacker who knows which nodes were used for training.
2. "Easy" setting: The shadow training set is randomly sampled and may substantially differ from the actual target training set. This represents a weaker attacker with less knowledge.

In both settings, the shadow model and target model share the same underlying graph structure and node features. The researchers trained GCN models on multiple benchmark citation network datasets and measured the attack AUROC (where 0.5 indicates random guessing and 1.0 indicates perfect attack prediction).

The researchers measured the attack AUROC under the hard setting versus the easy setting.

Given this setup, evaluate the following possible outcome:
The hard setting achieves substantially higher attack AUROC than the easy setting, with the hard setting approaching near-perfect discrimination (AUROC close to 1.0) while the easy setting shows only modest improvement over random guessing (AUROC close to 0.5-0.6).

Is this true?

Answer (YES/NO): NO